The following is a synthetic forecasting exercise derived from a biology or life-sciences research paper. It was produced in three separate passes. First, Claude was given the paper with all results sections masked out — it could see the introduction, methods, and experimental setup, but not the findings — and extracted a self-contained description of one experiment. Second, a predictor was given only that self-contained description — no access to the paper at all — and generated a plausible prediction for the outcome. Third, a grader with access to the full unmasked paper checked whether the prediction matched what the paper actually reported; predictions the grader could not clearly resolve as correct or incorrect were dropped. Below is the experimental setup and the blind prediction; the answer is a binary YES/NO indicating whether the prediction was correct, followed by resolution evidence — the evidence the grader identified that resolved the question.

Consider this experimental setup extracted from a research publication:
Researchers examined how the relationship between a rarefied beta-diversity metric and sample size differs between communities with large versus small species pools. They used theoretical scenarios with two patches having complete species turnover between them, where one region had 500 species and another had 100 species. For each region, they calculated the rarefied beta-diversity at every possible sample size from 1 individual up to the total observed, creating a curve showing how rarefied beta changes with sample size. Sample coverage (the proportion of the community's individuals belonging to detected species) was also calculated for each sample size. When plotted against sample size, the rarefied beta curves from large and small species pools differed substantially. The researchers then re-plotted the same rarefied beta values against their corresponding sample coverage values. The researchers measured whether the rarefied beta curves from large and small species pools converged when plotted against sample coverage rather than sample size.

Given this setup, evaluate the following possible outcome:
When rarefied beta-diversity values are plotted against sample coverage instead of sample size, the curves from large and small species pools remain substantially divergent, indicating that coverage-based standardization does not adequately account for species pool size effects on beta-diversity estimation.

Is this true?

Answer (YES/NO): NO